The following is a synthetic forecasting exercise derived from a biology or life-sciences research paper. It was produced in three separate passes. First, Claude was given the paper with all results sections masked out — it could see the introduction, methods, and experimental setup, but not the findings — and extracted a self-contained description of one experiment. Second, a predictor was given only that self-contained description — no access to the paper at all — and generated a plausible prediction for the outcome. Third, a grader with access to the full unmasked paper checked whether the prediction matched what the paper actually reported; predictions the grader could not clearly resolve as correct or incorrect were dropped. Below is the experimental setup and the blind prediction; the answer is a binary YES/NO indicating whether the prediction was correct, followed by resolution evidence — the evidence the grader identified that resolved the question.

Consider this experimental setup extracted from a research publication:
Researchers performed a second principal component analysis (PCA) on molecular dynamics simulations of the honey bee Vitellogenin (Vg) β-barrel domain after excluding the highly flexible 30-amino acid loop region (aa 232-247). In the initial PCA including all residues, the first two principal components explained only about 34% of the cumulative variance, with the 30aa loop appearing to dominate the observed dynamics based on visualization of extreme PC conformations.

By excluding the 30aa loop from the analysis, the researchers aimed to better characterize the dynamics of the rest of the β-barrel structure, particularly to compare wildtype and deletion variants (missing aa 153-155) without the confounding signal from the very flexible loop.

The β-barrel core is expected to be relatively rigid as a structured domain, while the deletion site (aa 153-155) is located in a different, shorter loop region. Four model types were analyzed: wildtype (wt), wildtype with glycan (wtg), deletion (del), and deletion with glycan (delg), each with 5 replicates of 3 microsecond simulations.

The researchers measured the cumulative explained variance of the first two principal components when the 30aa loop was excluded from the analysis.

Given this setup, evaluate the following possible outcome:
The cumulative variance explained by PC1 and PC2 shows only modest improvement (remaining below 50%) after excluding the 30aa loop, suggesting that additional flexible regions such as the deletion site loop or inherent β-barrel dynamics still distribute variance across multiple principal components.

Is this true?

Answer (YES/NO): NO